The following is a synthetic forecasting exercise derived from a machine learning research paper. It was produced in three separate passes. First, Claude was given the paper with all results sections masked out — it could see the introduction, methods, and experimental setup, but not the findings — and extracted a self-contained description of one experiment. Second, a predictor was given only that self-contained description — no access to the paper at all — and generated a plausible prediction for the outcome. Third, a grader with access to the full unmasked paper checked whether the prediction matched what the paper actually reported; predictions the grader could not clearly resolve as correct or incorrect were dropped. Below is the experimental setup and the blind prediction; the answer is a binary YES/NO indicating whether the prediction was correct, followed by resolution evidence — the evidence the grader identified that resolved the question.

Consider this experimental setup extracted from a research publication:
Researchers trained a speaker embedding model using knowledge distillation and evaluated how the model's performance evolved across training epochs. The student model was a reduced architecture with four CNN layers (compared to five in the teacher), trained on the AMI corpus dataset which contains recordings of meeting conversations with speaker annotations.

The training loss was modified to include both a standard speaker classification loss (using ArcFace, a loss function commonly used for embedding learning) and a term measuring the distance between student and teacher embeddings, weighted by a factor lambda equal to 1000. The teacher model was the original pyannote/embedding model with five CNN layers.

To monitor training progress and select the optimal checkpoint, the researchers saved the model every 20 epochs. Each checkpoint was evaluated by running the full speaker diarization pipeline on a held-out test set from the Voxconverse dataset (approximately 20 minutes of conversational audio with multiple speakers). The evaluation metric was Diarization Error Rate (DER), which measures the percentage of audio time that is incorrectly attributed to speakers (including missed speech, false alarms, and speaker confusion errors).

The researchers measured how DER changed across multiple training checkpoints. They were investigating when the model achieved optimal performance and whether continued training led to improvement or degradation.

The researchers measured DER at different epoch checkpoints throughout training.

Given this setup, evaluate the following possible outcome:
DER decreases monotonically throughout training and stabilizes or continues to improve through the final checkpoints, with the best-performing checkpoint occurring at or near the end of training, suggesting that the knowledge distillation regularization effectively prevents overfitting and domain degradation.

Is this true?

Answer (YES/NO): NO